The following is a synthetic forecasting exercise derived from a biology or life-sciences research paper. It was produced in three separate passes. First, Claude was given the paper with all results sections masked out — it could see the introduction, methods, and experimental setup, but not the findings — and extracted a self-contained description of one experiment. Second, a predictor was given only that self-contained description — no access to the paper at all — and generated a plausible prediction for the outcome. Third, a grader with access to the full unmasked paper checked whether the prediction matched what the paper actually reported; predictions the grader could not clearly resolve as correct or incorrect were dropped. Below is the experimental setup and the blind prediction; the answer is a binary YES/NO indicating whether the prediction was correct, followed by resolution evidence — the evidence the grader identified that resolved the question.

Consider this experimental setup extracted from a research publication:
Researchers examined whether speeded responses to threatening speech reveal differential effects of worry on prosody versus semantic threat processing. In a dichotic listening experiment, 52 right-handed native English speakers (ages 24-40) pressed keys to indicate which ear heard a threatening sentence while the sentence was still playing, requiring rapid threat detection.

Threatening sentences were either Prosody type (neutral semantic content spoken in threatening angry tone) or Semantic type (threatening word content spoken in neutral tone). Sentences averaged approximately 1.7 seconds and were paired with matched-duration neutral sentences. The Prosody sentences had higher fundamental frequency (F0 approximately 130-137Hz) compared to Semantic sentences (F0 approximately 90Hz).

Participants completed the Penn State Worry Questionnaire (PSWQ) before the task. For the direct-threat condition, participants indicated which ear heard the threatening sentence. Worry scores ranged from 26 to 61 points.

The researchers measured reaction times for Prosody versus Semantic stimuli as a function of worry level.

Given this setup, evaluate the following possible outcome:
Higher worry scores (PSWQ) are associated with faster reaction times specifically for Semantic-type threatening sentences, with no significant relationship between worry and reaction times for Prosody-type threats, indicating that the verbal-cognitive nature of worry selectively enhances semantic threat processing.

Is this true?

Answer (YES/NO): NO